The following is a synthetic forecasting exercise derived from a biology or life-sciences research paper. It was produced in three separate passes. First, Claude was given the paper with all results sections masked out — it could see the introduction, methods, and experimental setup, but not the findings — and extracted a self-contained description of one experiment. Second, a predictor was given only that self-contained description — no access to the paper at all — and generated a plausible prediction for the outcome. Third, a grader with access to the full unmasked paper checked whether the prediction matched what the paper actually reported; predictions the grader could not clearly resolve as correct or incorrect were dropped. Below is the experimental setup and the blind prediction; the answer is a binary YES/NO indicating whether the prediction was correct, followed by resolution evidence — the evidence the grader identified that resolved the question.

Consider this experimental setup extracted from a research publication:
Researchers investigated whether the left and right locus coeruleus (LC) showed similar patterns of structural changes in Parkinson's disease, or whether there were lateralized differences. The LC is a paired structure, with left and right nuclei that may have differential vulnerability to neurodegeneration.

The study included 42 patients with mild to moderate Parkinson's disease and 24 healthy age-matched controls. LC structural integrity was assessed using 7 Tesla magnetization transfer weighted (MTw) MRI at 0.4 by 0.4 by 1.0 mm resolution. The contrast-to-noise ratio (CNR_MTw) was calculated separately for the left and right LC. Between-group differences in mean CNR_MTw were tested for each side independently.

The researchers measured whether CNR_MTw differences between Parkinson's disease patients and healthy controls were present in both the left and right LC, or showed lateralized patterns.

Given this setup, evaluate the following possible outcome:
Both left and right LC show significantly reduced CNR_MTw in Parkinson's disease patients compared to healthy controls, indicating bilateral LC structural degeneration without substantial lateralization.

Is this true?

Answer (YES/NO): NO